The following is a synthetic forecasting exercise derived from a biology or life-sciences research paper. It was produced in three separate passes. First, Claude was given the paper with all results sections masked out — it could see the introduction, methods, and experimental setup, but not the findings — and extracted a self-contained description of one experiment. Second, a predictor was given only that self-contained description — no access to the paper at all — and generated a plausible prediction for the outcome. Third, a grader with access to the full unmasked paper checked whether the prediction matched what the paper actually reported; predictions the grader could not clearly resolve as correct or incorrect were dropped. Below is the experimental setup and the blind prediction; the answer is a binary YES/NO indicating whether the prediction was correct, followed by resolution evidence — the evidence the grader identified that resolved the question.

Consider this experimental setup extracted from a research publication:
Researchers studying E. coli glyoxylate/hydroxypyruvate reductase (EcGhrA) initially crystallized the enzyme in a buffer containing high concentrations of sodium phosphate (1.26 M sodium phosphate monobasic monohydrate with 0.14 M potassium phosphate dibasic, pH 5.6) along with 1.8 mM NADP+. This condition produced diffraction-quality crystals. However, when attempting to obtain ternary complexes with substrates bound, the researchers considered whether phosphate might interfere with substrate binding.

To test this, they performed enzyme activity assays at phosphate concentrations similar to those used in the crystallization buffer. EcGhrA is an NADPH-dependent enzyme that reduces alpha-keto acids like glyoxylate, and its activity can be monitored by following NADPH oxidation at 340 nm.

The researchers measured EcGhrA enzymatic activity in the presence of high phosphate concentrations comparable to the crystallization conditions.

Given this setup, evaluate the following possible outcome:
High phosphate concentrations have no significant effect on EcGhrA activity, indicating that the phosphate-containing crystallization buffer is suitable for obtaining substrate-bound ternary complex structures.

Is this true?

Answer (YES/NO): NO